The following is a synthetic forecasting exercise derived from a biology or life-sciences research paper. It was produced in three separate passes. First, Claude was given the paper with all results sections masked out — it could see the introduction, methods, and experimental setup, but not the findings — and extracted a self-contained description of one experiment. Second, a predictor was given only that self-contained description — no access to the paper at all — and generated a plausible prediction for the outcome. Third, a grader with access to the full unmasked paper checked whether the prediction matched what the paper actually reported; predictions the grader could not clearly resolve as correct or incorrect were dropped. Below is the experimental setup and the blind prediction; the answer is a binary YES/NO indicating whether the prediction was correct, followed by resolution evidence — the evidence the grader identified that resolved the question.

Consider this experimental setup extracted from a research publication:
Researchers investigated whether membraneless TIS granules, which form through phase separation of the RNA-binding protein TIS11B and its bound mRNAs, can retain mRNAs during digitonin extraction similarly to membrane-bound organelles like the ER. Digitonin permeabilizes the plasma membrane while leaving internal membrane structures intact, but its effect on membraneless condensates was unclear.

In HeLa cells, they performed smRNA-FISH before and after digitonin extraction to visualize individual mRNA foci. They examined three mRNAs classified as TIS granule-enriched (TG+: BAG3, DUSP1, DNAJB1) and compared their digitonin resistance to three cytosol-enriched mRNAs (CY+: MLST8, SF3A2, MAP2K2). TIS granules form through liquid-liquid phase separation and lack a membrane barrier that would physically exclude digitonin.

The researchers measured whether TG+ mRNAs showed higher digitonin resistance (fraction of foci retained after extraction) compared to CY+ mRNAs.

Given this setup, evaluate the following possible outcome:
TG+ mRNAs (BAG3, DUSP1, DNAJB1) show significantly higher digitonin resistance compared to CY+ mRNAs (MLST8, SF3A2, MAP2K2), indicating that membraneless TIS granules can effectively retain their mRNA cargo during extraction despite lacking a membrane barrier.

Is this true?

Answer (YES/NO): YES